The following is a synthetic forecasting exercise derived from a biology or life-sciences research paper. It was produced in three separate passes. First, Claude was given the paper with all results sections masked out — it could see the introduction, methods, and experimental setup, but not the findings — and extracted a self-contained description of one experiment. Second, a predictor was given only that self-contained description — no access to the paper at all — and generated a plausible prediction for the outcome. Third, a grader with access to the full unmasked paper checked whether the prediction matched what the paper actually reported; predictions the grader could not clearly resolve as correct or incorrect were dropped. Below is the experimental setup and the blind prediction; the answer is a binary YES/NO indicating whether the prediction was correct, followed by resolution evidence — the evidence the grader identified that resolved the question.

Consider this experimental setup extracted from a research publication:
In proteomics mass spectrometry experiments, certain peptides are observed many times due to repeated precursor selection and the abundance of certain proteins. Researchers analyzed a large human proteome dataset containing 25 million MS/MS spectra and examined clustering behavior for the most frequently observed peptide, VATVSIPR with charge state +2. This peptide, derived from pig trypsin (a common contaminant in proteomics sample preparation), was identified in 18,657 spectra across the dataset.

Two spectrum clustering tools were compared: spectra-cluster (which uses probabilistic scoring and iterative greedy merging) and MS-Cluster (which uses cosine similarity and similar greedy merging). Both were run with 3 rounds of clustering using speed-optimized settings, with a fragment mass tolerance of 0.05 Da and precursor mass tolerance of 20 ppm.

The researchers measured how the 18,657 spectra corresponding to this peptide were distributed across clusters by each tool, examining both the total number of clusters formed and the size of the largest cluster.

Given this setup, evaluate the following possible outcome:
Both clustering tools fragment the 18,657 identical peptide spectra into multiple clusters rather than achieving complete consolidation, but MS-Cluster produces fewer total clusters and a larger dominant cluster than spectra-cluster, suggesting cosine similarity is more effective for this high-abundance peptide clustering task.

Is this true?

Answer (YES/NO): YES